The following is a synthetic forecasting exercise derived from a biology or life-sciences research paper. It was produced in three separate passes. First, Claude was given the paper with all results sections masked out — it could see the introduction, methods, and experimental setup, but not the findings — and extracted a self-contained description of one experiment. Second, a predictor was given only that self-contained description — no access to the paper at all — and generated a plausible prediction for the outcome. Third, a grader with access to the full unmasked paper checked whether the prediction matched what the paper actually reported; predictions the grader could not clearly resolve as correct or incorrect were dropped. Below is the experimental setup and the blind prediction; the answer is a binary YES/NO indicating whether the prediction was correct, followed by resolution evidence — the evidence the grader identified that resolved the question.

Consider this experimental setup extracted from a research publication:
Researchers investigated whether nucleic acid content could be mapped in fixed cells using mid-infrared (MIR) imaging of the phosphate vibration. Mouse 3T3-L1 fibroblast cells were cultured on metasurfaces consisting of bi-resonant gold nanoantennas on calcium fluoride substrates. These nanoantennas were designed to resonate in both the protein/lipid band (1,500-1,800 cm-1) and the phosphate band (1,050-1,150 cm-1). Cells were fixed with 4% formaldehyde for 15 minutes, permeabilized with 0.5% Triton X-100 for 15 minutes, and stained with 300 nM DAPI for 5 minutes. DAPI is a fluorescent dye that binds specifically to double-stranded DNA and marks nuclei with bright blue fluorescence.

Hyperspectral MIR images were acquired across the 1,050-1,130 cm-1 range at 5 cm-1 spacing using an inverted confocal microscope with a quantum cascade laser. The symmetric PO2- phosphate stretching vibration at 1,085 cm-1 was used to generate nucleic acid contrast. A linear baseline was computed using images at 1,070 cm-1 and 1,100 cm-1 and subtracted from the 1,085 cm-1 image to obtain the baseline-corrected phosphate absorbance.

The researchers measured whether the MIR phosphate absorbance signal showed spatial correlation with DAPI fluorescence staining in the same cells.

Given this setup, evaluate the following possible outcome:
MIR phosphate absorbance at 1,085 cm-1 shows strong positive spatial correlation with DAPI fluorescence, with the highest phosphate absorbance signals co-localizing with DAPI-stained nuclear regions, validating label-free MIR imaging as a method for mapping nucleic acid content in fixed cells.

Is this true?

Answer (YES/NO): YES